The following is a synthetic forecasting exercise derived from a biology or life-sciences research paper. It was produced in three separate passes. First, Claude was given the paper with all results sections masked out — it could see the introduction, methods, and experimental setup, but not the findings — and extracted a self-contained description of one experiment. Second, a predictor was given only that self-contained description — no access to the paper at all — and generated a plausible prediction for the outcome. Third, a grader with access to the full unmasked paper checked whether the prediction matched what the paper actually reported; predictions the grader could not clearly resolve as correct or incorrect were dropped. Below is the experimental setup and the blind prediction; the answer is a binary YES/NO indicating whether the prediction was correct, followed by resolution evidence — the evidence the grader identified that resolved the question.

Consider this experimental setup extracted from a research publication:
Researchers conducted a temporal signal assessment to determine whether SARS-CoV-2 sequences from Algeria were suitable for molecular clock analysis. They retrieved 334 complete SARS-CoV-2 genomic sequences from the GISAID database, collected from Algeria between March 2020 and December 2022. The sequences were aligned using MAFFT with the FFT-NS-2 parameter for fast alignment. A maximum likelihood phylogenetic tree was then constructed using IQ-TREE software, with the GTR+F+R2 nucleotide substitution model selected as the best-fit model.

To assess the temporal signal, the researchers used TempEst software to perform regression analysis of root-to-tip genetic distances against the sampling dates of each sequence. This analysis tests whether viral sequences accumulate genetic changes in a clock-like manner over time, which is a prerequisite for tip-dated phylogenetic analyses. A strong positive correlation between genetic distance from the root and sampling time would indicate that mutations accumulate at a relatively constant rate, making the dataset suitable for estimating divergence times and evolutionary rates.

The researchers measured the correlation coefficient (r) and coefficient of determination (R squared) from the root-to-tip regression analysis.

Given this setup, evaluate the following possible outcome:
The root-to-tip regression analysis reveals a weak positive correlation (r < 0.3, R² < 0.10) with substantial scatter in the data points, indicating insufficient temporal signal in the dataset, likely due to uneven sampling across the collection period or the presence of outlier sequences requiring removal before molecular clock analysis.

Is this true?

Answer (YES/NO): NO